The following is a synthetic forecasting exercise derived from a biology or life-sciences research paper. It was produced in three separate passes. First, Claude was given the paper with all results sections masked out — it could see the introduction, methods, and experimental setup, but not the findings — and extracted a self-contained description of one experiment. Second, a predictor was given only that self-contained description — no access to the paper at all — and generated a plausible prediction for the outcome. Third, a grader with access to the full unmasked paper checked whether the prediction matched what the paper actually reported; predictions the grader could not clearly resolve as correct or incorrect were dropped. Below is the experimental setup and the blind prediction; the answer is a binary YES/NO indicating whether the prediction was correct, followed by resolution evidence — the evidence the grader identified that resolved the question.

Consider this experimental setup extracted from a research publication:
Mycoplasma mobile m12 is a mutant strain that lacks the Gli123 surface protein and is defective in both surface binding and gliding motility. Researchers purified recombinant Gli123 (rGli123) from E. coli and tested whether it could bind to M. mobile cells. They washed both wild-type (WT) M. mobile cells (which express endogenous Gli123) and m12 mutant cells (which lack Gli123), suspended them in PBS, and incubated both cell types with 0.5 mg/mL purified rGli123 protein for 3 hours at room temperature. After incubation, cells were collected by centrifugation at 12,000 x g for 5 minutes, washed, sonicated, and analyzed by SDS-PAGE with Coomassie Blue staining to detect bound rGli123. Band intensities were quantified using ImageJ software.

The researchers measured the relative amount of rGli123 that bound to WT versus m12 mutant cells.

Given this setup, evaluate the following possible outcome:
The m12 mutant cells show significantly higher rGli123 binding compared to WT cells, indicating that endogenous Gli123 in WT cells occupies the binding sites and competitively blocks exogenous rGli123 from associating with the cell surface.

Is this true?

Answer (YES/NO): NO